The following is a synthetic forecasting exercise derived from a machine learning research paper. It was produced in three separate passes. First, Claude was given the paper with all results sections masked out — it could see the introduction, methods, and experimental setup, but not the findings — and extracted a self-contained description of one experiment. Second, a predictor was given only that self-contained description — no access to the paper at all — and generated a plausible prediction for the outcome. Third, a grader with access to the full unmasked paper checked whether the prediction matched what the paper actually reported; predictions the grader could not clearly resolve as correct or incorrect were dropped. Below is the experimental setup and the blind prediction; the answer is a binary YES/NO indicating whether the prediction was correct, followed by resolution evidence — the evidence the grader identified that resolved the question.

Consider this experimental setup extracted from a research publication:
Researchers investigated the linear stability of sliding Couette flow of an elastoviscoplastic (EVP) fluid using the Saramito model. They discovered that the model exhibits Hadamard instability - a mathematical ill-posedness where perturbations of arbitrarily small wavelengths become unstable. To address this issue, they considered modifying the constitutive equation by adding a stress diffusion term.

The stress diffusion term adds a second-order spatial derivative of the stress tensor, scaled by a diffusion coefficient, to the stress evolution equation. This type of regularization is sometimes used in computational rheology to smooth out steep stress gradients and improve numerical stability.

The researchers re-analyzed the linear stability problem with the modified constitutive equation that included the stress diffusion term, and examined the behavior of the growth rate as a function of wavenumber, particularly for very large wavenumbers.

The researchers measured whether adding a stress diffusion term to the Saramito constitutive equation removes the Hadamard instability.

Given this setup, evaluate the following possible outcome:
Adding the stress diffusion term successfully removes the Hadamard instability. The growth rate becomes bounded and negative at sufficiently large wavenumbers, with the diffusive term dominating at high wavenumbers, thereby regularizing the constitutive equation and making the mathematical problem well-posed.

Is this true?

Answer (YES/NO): YES